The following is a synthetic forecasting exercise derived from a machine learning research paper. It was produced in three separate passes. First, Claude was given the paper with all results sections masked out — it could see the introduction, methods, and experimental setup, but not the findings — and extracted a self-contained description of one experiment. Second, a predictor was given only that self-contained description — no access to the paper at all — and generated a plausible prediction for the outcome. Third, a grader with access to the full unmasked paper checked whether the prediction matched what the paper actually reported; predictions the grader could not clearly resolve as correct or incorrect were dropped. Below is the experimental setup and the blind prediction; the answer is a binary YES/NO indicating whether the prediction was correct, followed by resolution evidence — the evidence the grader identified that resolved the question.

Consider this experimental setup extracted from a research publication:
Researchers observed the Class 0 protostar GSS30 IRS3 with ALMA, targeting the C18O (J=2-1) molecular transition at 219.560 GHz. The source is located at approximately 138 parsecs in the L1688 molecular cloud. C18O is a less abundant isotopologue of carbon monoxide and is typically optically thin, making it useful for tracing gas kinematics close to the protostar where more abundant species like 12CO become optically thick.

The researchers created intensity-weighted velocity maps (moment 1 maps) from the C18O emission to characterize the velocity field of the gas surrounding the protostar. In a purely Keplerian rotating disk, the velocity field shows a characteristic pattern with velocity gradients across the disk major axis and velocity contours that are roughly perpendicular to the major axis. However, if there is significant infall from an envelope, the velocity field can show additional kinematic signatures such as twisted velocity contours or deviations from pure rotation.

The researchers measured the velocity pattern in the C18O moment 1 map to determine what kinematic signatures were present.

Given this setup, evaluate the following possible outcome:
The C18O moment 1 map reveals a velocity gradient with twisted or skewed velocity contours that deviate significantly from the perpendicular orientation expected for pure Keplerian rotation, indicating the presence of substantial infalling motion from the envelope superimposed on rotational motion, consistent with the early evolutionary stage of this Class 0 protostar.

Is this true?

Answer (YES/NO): NO